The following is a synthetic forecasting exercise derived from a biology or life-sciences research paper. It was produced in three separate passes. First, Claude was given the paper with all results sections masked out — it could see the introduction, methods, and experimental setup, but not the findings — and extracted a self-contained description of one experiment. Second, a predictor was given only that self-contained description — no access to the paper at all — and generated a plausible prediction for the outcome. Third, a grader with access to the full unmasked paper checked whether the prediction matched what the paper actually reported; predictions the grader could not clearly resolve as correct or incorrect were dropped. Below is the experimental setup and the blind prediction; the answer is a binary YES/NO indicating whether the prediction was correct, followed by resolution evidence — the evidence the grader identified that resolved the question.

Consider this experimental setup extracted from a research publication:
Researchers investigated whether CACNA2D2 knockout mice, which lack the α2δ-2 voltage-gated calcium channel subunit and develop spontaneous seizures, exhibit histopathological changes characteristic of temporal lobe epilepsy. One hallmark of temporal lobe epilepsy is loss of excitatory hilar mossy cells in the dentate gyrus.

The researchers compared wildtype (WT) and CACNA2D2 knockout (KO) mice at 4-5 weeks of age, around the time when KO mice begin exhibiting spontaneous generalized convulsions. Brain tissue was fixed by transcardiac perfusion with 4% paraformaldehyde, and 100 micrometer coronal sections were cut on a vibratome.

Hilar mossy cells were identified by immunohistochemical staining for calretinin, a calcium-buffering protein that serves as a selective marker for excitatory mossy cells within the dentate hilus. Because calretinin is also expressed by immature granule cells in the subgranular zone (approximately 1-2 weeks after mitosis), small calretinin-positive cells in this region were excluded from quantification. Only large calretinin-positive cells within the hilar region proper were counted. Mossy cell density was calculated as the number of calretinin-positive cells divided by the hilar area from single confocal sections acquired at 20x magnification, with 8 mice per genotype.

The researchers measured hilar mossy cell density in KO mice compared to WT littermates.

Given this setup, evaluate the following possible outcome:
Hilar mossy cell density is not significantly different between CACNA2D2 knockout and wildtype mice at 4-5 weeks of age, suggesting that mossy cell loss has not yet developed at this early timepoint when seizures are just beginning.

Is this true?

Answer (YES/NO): NO